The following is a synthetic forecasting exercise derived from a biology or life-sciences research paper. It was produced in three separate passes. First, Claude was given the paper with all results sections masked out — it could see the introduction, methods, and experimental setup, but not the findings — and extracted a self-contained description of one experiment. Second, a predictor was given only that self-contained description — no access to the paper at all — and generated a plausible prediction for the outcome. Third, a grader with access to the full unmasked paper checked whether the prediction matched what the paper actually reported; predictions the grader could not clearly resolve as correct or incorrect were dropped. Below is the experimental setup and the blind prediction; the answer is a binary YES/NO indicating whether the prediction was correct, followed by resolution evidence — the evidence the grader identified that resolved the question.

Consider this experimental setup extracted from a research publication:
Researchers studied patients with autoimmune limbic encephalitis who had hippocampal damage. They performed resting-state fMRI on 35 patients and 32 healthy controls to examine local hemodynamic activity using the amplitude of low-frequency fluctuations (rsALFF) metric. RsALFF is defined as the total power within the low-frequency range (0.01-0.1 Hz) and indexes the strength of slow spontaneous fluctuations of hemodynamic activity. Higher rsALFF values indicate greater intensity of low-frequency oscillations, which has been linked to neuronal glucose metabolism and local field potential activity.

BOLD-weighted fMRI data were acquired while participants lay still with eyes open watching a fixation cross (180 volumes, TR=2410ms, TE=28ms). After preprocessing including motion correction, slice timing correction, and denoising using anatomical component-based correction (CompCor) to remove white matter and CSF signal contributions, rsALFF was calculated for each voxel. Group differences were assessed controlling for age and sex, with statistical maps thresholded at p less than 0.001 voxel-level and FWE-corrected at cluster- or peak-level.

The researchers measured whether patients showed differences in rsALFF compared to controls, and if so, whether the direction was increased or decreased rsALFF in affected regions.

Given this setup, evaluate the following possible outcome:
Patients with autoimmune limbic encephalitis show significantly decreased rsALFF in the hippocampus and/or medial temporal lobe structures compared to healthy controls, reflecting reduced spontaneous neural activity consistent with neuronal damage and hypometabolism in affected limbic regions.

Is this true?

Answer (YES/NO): NO